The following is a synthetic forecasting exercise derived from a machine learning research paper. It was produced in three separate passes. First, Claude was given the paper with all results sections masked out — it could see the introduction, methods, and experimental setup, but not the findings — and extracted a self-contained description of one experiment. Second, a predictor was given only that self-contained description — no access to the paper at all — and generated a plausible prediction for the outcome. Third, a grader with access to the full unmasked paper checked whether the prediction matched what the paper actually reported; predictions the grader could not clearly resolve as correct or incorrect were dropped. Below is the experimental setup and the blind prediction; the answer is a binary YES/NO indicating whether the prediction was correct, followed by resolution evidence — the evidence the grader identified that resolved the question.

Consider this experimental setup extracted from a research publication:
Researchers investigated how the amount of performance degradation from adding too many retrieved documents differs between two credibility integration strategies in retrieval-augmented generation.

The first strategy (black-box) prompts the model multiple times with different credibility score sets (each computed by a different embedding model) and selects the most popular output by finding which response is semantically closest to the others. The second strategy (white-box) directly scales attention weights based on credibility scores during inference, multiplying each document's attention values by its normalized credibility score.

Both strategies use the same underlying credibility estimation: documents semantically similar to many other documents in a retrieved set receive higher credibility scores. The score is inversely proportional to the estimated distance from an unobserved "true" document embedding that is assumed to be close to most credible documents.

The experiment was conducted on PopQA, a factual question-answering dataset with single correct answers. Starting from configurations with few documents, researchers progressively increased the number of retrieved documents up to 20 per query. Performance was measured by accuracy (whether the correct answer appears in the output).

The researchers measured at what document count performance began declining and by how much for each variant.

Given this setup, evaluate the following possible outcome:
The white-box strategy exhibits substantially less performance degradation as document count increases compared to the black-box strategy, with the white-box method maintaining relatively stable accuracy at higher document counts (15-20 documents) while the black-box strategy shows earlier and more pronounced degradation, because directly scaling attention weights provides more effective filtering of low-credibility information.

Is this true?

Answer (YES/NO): NO